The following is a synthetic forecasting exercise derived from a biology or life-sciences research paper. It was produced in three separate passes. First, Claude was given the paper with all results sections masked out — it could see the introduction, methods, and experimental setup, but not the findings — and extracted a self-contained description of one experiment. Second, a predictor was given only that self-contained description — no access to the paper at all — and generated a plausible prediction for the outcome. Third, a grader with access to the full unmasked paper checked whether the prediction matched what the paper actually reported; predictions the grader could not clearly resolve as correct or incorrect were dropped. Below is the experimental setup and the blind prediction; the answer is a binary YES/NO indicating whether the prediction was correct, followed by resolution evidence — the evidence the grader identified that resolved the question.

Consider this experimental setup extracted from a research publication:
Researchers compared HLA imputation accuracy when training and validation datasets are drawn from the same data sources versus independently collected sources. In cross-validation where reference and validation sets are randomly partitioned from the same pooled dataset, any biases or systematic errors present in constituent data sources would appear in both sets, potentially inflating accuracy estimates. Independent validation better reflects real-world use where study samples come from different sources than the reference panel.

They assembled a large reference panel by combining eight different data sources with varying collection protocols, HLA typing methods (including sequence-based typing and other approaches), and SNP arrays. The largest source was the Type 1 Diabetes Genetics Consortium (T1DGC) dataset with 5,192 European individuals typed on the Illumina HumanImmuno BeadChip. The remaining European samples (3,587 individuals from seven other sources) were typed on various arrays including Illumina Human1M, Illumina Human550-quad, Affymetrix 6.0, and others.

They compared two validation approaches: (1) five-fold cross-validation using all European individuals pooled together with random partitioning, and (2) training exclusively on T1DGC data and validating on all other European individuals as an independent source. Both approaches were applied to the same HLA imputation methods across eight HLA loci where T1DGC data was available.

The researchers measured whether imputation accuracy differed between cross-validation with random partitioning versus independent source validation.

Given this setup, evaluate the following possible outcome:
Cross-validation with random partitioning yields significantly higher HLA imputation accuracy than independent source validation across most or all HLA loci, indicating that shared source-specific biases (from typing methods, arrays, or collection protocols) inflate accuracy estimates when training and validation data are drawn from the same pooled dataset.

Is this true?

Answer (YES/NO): NO